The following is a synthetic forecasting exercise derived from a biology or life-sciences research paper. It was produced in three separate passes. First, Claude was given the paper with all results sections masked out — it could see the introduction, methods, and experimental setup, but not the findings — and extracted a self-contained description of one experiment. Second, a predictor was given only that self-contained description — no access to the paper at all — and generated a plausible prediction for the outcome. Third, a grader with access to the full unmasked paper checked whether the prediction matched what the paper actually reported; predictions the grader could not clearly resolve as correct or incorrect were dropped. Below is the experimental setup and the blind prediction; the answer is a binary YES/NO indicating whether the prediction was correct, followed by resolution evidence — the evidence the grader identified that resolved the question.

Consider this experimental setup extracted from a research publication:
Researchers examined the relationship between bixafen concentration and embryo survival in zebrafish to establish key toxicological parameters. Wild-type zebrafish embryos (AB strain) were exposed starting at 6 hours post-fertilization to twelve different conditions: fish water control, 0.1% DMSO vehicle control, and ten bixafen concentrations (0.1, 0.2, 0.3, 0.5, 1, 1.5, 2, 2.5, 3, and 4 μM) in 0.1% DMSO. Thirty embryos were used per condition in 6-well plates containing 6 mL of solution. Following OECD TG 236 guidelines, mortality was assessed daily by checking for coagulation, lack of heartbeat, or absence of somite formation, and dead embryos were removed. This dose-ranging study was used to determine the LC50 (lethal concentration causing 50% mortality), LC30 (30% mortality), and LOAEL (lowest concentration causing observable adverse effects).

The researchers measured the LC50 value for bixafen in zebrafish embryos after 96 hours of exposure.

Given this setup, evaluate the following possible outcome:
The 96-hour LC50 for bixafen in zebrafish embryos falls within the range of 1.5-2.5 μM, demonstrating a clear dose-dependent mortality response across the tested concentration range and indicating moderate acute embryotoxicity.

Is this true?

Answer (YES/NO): NO